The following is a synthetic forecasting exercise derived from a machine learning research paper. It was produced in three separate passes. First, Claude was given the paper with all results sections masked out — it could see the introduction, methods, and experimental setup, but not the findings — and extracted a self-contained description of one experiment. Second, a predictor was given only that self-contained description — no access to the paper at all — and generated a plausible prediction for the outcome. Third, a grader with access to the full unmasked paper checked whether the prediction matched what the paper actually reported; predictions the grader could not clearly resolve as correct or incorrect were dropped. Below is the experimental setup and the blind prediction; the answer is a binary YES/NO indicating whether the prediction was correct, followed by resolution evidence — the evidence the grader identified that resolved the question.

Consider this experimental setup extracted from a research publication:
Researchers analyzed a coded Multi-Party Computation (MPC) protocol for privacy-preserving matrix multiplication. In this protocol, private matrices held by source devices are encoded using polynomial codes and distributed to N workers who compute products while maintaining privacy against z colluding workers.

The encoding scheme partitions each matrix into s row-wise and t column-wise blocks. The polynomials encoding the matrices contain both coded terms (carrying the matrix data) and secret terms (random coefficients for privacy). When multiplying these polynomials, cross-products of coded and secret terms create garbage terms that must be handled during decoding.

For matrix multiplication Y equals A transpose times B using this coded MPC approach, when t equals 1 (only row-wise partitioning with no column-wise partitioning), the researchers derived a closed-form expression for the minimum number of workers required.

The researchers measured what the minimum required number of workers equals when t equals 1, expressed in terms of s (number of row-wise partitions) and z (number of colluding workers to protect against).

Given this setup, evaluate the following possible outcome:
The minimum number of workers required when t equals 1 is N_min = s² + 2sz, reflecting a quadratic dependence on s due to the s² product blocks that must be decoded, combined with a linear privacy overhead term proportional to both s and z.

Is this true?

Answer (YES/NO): NO